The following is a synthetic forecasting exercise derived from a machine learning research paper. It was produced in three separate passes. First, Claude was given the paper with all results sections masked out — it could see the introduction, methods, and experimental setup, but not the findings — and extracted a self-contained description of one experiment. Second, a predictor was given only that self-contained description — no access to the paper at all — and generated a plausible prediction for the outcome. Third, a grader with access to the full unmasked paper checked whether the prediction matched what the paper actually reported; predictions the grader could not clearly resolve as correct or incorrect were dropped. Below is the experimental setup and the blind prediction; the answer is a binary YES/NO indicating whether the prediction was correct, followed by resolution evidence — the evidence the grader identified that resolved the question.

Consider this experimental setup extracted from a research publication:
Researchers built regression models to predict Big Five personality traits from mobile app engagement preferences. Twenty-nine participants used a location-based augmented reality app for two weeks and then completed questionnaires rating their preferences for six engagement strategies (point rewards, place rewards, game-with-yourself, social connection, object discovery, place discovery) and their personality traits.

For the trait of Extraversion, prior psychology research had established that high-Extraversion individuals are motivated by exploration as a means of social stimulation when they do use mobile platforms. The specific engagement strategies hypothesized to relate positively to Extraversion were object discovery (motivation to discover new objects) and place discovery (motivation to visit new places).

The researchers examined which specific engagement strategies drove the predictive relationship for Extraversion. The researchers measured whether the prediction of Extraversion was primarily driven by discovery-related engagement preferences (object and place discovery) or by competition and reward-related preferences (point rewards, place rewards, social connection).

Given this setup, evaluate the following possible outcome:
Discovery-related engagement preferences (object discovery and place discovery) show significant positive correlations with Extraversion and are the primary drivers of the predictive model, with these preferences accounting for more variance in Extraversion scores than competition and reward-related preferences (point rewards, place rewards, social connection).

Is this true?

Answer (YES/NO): YES